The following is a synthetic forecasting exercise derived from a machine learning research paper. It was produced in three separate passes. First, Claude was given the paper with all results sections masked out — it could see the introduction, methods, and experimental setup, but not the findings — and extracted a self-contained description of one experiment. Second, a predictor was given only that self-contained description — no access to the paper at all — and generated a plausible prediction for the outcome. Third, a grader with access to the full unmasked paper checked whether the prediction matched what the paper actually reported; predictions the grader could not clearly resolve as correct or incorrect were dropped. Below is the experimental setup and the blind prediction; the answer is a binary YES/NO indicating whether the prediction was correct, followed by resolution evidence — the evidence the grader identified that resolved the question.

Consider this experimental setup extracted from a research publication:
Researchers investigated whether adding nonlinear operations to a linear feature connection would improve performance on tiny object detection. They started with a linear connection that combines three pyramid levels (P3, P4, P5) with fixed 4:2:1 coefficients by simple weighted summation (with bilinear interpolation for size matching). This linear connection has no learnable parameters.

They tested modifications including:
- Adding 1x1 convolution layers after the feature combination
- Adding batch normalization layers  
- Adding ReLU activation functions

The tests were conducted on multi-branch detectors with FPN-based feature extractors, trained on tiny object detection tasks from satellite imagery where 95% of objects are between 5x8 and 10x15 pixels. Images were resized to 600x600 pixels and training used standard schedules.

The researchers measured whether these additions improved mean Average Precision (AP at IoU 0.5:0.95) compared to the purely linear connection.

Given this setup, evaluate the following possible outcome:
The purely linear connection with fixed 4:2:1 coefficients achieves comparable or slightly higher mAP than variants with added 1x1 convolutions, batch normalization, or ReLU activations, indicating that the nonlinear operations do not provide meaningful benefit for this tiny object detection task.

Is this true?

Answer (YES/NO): YES